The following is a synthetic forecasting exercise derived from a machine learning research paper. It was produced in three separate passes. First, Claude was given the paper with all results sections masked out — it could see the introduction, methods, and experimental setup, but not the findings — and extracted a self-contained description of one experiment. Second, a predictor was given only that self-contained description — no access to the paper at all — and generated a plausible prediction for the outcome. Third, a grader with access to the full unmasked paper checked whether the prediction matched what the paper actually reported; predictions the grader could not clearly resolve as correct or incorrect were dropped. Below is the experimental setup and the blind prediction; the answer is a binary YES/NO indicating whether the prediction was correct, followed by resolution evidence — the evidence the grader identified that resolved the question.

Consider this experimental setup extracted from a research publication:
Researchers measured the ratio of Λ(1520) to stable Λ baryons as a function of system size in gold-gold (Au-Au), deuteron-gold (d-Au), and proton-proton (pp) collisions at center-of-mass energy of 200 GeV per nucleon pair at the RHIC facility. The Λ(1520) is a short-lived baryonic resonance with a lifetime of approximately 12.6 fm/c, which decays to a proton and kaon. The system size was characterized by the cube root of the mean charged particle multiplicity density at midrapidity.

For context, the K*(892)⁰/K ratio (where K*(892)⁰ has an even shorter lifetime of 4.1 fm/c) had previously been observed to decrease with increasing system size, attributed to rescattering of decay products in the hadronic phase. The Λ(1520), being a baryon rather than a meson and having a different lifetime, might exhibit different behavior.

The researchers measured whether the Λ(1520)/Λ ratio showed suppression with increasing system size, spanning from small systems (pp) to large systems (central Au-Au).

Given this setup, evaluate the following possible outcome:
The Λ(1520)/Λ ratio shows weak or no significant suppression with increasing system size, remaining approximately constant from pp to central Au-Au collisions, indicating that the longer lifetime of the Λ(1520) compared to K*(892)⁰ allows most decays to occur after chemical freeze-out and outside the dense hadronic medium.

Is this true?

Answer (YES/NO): NO